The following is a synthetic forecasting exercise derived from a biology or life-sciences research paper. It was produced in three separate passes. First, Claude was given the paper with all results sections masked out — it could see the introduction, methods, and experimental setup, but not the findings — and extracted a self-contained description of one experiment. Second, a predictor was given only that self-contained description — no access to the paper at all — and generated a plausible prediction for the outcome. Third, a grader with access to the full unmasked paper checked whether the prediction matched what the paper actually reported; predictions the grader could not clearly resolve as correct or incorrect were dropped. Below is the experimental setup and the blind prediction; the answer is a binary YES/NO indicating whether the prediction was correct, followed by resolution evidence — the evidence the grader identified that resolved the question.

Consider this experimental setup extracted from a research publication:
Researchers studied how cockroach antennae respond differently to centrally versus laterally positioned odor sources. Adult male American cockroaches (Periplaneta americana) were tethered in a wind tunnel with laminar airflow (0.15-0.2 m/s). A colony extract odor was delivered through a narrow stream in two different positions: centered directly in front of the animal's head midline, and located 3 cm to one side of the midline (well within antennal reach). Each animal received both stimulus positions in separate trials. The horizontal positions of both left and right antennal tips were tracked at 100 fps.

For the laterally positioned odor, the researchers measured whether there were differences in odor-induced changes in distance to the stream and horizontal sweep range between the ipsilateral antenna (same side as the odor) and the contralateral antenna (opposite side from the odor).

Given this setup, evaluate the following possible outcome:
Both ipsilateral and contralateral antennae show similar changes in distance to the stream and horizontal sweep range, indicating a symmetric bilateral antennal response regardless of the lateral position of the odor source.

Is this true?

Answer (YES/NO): NO